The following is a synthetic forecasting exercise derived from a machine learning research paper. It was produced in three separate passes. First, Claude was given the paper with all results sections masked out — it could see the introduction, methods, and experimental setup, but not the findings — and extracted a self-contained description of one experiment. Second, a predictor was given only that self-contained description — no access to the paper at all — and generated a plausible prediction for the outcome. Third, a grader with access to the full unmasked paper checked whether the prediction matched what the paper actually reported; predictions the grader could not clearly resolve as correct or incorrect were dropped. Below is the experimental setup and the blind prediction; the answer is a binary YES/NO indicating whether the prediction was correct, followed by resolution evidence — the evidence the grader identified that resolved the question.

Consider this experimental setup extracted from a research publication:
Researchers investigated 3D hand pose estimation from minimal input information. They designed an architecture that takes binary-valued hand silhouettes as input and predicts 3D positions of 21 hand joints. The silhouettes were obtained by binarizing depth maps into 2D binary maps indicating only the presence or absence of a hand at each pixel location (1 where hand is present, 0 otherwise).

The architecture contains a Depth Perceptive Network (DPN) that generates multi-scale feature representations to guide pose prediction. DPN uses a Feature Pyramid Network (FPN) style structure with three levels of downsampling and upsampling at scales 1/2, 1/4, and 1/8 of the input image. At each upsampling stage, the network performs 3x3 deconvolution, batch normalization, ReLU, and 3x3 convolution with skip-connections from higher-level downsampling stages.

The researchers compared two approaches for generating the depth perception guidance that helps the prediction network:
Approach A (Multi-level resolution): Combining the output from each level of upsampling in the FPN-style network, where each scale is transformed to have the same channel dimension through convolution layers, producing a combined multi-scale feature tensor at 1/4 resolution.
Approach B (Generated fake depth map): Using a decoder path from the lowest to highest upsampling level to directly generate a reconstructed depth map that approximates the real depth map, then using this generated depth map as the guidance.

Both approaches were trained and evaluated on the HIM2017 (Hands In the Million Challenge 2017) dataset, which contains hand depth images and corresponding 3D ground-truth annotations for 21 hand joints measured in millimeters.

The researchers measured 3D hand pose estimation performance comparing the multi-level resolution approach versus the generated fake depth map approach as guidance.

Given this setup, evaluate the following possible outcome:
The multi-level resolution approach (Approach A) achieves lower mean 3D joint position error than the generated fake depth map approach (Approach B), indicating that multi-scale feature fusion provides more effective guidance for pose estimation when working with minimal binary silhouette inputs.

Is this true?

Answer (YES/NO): YES